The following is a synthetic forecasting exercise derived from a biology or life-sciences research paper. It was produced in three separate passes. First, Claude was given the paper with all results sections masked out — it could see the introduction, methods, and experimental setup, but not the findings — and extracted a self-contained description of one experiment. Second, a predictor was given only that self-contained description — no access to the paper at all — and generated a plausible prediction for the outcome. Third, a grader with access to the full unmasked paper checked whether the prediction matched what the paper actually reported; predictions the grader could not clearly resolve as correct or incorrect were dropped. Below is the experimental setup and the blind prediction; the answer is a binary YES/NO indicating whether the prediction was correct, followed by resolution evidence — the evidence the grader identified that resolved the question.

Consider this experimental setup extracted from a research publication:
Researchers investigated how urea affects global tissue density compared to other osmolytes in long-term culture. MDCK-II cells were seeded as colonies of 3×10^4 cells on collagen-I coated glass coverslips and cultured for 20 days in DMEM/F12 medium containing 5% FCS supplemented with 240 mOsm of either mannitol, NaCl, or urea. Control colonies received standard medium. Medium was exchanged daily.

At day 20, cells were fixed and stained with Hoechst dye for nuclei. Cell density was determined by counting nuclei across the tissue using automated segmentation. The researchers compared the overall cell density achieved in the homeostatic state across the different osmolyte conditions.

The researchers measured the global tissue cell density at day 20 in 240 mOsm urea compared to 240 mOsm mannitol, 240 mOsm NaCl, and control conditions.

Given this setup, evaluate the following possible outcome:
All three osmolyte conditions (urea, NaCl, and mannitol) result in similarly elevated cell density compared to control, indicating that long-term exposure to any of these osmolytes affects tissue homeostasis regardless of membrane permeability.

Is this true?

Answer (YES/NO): NO